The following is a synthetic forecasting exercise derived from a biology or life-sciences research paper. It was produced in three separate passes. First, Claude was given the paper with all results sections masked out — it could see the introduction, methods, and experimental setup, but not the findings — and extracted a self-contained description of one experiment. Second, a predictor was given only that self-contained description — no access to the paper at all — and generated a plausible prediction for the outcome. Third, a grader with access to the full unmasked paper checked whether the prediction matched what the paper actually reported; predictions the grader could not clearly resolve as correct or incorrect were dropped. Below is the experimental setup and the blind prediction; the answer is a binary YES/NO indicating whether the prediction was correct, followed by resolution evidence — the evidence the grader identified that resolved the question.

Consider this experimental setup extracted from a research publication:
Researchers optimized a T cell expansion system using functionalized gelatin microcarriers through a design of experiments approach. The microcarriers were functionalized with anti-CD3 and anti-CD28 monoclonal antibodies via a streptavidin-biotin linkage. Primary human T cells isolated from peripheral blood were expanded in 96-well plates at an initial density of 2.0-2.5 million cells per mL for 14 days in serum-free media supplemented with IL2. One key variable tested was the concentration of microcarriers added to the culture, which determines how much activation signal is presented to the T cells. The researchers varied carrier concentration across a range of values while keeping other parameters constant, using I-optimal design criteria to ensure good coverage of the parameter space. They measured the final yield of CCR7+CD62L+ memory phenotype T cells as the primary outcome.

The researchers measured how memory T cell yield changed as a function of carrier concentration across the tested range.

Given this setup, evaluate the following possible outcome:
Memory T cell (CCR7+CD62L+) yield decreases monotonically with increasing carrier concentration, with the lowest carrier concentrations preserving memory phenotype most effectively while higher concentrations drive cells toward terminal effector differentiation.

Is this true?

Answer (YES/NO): NO